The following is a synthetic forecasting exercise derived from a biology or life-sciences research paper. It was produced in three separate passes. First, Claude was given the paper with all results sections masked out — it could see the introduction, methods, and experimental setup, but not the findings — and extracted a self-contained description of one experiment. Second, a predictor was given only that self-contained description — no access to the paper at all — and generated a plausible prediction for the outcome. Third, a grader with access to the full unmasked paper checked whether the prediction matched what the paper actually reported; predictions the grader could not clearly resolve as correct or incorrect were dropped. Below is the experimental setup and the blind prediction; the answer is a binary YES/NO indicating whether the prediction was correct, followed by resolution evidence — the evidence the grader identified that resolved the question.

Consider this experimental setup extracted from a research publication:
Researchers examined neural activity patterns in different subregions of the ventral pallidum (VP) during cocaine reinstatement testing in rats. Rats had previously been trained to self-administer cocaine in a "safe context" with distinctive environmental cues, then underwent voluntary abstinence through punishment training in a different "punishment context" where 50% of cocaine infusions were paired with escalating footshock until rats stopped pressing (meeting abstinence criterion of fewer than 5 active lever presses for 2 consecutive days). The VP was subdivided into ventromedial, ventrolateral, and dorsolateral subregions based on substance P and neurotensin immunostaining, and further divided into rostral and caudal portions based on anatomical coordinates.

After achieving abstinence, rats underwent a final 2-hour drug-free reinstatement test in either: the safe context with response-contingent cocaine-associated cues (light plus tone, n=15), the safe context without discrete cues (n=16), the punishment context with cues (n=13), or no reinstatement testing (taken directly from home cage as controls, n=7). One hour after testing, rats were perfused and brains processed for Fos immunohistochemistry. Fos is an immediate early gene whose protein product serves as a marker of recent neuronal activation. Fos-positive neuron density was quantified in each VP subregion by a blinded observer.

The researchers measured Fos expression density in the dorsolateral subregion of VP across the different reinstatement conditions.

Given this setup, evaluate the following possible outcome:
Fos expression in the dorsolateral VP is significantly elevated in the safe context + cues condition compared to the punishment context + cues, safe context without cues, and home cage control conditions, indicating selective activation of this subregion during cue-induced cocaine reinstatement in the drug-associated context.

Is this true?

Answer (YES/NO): NO